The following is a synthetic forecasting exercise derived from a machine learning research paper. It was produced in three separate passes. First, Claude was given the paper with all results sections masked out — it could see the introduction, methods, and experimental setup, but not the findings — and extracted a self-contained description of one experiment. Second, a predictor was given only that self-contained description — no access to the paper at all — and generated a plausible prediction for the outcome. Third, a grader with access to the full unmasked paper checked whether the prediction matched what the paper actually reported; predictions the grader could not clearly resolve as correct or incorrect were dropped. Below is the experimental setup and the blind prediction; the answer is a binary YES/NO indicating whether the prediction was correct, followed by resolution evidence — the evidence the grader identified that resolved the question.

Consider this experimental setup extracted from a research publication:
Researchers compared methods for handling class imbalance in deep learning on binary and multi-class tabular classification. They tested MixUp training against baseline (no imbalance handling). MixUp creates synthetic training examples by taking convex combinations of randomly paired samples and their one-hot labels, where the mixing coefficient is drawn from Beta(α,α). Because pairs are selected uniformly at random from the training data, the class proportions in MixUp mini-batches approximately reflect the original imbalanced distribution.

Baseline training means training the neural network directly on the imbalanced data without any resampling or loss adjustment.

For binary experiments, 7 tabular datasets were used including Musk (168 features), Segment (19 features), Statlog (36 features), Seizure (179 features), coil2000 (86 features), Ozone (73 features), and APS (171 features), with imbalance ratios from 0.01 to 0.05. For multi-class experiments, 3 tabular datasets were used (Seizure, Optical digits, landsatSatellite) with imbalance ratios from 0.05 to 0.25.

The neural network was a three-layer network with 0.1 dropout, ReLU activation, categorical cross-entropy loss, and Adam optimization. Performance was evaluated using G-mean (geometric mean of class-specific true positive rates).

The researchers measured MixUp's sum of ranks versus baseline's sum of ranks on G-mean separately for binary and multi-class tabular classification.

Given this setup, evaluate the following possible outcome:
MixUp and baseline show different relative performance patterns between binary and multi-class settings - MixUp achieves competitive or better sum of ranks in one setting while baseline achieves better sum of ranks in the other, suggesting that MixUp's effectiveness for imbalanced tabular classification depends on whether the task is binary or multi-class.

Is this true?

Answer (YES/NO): NO